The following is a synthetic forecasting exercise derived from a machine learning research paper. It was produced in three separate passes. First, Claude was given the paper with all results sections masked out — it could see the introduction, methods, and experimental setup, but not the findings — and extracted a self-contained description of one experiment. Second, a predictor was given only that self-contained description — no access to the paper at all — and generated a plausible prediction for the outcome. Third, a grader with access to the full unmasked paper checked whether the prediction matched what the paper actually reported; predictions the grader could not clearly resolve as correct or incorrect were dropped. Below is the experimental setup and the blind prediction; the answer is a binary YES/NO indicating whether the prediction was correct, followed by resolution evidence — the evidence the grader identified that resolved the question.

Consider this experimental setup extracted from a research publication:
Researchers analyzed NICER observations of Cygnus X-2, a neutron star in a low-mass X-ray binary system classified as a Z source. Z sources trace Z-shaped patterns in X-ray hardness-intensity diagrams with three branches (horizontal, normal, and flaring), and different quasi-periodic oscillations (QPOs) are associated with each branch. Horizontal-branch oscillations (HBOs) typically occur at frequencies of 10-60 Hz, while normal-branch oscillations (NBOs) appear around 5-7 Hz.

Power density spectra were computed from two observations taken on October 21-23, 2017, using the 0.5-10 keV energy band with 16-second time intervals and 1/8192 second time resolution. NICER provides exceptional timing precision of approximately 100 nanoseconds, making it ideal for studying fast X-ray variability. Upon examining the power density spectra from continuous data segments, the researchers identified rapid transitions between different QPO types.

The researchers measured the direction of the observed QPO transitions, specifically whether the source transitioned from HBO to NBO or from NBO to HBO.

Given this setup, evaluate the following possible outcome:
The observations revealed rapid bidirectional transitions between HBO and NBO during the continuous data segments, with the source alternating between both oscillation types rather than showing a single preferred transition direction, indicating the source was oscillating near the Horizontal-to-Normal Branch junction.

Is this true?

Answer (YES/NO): NO